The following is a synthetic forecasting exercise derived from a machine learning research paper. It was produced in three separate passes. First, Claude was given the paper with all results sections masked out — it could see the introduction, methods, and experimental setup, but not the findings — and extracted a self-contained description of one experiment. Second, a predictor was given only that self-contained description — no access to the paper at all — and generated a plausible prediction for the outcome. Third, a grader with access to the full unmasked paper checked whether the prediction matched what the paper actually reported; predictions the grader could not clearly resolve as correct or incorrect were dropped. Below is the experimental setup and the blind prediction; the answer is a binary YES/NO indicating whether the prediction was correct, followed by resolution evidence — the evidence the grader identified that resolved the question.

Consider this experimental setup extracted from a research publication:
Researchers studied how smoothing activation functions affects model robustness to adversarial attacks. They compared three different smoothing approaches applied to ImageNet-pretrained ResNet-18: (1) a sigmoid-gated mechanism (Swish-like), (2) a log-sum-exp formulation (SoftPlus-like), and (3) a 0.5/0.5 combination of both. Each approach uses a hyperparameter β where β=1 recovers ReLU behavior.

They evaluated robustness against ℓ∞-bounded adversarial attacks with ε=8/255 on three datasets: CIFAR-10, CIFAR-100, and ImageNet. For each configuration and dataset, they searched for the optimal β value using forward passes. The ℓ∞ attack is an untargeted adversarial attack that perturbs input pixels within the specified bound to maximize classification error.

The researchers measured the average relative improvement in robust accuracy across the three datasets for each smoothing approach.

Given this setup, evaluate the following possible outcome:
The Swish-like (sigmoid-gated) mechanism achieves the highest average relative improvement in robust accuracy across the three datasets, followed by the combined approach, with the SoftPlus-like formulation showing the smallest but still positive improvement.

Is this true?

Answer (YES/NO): NO